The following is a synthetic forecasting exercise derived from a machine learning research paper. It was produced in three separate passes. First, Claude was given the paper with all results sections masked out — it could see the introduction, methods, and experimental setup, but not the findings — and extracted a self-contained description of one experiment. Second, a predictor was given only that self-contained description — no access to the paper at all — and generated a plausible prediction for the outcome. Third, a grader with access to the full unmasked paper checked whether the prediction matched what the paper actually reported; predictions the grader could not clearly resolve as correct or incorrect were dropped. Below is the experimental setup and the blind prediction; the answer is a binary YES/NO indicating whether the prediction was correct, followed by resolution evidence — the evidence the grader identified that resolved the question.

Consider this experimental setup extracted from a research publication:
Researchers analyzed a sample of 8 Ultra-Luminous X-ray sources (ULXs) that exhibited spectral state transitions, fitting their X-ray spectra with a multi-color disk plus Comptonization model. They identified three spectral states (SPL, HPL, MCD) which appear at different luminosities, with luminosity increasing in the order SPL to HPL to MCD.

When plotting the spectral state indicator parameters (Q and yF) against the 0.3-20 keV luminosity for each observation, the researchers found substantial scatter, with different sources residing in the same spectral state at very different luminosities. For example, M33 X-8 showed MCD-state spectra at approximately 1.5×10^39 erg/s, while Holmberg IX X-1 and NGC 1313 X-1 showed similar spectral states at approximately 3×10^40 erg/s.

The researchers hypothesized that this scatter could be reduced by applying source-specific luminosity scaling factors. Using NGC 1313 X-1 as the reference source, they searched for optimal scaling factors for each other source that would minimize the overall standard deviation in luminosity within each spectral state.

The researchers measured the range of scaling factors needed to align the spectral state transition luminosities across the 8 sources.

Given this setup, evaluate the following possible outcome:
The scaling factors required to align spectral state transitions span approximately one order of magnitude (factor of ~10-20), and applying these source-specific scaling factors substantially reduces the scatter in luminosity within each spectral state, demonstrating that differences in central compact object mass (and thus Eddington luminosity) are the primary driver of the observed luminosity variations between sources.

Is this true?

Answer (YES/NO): YES